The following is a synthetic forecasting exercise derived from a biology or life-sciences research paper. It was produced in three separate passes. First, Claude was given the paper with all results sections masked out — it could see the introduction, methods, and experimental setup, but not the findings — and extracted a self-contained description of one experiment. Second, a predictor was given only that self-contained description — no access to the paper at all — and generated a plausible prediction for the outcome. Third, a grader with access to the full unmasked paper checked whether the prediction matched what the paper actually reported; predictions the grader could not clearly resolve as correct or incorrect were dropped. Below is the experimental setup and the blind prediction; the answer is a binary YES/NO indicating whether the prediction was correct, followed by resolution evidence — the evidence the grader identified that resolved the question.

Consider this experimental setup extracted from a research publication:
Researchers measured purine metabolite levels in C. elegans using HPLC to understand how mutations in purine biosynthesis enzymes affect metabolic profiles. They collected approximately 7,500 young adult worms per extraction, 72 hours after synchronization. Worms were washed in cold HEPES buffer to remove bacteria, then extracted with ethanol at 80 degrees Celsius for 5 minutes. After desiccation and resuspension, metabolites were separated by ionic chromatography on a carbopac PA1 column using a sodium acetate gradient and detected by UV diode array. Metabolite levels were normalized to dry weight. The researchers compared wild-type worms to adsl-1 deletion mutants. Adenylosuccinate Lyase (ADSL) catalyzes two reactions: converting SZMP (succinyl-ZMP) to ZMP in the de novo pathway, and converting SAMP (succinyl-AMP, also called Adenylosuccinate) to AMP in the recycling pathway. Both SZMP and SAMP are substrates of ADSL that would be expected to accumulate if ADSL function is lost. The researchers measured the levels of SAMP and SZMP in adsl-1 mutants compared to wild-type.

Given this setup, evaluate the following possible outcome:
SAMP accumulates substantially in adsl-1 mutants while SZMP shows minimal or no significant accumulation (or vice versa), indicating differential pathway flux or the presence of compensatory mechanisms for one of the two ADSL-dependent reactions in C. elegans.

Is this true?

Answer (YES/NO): NO